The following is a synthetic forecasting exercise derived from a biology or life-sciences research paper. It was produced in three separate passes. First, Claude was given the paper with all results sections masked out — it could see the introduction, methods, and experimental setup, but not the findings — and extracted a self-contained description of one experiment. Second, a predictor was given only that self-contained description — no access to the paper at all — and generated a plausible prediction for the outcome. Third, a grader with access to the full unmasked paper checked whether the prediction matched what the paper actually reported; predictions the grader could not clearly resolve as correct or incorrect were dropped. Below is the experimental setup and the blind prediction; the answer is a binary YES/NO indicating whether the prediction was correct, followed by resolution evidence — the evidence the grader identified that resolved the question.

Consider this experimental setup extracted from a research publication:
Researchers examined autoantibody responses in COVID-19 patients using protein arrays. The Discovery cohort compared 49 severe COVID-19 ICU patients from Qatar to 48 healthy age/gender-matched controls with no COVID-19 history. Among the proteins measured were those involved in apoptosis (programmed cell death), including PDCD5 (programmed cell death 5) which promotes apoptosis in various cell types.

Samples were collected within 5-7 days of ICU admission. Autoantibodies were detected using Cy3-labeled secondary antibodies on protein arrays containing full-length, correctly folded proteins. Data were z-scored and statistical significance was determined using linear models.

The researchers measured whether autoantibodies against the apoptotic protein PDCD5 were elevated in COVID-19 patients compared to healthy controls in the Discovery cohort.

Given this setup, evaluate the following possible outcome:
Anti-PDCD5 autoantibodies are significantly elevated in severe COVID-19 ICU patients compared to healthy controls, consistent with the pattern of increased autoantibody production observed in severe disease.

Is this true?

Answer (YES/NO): YES